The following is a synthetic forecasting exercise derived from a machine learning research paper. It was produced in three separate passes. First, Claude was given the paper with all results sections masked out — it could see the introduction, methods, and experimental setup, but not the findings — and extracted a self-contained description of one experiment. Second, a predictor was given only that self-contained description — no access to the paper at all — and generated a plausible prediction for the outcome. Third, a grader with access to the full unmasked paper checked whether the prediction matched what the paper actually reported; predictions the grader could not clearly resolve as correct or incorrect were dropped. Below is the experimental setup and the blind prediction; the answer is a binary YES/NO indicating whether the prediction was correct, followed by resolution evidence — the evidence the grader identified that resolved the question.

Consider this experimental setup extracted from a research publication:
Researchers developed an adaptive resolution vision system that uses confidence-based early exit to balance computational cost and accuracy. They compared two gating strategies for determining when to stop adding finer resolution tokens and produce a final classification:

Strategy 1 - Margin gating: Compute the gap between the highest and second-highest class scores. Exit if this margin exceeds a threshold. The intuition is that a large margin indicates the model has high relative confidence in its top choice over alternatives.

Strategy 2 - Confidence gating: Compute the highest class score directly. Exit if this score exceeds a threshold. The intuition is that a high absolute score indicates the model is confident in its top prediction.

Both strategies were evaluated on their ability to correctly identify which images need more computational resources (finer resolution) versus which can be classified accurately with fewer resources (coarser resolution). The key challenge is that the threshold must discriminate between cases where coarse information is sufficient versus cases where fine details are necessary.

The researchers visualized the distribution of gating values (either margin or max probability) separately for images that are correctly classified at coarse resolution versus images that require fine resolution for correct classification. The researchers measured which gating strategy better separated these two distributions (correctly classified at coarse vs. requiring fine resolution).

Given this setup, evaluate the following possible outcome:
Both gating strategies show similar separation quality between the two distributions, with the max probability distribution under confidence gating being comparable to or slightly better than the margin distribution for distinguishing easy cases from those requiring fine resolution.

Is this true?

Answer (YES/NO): NO